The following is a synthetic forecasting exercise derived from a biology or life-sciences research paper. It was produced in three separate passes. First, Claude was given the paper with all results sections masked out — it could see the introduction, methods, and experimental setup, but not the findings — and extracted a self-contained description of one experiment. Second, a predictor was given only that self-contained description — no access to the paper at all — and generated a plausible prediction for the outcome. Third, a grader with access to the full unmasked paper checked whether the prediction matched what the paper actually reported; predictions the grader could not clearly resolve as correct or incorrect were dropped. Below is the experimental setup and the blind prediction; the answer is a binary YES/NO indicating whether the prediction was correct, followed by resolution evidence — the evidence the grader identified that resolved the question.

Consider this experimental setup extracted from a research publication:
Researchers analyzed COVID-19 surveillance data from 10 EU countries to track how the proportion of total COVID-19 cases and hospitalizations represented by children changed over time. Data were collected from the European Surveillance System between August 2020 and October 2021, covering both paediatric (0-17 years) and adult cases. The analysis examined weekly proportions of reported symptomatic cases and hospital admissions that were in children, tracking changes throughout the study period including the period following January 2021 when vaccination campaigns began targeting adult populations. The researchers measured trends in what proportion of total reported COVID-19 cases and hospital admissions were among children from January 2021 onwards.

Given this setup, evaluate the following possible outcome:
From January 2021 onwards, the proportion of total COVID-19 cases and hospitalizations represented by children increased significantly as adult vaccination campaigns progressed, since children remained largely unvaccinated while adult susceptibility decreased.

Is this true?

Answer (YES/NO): YES